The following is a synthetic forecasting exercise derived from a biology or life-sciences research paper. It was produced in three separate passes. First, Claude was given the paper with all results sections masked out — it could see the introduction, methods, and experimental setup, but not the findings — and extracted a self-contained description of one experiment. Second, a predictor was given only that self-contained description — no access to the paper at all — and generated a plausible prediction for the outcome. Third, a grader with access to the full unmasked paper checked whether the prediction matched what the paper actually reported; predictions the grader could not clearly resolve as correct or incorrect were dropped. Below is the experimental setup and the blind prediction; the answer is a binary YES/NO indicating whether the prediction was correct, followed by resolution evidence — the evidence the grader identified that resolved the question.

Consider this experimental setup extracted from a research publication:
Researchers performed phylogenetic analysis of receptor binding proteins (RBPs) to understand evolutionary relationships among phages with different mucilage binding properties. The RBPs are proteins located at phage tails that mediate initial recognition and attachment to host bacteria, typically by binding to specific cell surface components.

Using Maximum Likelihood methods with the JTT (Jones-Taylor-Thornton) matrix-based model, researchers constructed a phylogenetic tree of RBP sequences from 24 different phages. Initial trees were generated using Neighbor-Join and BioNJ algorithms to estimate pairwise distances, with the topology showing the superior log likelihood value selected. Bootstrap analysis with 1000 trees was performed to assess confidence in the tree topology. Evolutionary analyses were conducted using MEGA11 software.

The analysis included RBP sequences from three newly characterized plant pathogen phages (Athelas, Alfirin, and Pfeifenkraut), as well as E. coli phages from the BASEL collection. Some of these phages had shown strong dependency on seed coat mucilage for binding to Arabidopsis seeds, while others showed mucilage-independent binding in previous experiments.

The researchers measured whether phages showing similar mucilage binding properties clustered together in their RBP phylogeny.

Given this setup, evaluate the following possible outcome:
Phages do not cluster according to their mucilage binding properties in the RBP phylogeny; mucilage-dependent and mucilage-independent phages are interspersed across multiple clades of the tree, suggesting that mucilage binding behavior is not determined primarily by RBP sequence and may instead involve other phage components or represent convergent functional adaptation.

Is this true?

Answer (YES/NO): NO